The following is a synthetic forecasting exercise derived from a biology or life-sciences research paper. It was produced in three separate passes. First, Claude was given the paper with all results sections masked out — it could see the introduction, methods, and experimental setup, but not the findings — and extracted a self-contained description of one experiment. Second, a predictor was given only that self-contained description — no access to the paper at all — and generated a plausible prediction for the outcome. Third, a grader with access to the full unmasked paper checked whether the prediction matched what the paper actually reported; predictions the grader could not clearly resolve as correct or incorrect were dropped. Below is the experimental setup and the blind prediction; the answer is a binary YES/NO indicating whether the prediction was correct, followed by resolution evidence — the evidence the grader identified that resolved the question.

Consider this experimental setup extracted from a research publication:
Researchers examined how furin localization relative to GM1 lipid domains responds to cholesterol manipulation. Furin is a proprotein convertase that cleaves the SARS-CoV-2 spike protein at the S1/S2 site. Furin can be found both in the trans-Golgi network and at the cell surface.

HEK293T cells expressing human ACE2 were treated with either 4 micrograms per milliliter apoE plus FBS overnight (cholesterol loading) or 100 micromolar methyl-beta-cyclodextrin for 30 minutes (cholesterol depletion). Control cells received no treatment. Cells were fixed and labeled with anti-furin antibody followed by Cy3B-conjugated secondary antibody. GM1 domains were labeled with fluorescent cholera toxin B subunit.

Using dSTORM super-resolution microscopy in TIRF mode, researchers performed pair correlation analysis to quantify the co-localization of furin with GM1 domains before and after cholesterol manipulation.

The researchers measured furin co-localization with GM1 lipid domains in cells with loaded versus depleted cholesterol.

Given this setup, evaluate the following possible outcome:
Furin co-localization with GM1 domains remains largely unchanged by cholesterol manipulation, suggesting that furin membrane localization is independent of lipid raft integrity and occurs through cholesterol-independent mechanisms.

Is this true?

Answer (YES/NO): NO